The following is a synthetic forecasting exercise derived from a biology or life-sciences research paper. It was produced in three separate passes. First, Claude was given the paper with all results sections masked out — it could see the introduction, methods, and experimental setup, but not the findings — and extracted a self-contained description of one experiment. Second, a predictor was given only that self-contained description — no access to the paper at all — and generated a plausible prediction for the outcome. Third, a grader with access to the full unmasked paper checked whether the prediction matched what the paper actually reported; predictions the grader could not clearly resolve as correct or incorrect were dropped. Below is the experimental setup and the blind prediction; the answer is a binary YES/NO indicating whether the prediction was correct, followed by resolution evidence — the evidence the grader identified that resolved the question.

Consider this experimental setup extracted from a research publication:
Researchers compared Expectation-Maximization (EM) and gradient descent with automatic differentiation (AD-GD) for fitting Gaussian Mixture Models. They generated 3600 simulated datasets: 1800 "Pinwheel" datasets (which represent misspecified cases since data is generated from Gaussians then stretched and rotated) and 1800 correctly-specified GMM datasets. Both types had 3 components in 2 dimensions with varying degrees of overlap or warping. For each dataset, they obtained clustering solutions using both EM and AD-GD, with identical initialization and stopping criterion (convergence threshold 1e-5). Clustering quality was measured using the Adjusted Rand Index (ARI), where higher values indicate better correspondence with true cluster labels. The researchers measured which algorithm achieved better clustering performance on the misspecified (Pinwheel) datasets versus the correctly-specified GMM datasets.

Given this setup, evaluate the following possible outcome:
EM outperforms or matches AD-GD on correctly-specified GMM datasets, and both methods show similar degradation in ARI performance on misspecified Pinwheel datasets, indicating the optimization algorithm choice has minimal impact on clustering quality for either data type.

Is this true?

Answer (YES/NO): NO